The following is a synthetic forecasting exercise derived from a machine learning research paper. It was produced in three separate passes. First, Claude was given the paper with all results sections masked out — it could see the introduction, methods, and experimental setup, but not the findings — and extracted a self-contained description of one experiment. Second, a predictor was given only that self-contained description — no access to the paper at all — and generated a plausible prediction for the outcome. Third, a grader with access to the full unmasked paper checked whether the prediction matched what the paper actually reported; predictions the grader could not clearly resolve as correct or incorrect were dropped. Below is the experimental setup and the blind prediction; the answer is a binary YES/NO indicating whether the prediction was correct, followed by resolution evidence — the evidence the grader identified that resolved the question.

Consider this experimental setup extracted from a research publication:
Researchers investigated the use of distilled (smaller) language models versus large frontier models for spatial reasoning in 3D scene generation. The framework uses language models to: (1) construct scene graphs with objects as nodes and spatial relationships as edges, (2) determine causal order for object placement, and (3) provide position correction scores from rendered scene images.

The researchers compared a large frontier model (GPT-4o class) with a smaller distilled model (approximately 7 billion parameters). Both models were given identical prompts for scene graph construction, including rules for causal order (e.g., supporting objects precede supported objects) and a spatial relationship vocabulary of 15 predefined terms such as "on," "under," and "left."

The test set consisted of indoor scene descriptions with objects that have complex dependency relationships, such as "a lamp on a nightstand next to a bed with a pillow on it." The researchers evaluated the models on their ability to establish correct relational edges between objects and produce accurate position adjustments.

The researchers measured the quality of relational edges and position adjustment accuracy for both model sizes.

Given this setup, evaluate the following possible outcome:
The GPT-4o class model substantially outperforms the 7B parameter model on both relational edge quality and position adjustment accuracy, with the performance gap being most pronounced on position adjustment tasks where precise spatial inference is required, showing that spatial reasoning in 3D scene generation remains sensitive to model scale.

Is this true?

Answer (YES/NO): NO